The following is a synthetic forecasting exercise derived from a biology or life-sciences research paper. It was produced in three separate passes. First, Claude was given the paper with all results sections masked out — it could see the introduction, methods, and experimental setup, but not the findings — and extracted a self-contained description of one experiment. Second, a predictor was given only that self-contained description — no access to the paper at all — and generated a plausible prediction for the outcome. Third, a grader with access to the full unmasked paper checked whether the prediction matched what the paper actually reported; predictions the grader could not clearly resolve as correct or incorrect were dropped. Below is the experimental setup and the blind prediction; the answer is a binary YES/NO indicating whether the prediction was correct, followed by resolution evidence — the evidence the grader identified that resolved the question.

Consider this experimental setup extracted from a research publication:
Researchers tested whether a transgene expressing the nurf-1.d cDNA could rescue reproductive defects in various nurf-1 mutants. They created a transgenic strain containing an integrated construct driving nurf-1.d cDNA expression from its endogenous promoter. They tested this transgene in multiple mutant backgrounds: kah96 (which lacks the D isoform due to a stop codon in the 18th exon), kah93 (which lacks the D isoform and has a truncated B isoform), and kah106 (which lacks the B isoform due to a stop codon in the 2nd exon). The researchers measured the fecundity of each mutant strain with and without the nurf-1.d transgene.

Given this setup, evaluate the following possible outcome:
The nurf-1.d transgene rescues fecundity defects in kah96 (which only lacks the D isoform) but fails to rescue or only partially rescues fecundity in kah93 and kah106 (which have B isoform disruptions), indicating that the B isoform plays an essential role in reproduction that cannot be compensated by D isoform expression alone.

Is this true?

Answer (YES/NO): YES